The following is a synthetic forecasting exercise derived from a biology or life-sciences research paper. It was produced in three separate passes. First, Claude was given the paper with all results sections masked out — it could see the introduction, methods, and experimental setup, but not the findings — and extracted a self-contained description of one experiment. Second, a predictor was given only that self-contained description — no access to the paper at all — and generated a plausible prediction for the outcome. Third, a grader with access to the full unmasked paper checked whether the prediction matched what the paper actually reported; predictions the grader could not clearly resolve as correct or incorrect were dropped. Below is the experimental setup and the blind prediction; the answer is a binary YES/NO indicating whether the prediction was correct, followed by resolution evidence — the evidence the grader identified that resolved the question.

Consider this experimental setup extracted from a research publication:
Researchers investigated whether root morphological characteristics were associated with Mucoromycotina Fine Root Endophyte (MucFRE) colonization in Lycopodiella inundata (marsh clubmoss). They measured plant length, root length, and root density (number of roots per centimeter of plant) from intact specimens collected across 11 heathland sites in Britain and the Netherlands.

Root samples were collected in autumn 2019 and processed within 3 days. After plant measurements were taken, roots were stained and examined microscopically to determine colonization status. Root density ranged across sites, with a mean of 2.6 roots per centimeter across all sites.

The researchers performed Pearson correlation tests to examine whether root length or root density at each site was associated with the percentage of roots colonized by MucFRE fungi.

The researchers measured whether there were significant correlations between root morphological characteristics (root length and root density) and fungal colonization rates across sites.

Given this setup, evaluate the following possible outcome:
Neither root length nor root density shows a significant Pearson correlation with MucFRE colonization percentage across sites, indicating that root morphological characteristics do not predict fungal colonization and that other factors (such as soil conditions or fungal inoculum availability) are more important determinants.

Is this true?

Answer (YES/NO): YES